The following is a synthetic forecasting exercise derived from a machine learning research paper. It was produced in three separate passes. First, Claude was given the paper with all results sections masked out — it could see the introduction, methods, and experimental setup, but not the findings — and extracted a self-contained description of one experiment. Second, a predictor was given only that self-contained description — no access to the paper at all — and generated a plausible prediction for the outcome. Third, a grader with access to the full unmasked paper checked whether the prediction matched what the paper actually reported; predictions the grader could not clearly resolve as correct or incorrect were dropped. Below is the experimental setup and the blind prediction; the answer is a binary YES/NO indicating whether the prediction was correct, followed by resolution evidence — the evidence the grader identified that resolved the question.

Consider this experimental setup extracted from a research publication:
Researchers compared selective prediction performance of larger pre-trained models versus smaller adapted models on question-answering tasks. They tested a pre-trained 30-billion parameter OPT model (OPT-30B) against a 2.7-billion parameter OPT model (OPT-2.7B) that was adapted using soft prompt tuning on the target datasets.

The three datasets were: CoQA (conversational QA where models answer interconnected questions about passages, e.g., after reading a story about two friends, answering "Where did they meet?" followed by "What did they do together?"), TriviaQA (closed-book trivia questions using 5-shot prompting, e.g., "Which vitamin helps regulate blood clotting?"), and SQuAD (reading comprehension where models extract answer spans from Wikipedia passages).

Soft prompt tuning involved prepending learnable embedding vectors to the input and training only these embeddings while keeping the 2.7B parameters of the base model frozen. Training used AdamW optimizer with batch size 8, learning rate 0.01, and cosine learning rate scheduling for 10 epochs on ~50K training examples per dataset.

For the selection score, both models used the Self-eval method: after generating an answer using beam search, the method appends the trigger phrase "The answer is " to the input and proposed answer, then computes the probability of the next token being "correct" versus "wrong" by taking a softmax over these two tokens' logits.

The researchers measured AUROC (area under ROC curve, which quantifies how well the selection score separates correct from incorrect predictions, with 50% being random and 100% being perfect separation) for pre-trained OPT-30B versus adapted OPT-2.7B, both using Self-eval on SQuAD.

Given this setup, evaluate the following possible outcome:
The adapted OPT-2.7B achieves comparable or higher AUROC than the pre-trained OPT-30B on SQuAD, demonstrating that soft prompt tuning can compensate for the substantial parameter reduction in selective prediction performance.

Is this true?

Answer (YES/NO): YES